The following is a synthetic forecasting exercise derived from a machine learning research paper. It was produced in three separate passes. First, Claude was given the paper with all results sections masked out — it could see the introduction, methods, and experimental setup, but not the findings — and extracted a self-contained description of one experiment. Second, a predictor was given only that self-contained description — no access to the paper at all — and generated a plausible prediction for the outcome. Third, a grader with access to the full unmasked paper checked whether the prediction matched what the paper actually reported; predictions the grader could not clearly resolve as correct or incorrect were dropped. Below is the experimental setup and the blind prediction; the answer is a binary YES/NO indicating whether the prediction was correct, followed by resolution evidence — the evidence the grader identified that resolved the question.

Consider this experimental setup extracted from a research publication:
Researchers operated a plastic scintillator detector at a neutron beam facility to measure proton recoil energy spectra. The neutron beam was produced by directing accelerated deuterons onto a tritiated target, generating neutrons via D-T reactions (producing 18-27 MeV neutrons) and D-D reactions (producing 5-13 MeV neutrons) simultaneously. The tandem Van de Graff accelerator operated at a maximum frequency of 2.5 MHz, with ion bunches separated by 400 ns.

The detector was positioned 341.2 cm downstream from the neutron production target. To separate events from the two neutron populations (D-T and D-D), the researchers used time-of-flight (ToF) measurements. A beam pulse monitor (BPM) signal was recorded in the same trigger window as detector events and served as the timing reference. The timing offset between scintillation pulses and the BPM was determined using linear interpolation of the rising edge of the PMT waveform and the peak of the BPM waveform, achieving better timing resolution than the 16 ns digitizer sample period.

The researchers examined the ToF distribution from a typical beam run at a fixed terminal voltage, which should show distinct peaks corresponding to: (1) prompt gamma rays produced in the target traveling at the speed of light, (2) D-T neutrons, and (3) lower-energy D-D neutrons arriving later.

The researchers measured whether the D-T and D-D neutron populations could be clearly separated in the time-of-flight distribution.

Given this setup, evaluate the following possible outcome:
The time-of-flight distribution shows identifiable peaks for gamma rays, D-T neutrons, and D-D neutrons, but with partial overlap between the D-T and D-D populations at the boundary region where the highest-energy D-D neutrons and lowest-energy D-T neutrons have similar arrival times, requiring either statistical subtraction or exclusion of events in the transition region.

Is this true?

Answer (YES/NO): NO